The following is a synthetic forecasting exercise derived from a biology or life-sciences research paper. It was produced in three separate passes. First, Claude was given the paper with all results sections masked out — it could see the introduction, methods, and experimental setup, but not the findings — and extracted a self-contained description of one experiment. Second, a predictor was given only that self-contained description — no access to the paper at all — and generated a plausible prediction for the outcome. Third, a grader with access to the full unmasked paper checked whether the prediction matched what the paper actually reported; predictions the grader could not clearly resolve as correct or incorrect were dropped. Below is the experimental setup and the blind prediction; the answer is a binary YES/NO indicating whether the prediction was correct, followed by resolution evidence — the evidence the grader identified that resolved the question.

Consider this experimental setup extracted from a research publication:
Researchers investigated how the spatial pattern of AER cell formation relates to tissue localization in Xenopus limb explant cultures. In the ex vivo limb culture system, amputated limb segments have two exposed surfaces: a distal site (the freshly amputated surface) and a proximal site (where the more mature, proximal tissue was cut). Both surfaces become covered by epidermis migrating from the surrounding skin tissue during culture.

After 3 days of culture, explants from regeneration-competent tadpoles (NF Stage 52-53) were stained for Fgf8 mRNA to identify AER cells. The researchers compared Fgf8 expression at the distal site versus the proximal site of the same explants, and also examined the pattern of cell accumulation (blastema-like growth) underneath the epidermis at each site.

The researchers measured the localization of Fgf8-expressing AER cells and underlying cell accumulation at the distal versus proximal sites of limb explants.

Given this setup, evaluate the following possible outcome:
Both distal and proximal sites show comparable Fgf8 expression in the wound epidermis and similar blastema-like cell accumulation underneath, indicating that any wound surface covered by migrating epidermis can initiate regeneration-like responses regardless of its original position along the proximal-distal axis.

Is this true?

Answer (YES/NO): NO